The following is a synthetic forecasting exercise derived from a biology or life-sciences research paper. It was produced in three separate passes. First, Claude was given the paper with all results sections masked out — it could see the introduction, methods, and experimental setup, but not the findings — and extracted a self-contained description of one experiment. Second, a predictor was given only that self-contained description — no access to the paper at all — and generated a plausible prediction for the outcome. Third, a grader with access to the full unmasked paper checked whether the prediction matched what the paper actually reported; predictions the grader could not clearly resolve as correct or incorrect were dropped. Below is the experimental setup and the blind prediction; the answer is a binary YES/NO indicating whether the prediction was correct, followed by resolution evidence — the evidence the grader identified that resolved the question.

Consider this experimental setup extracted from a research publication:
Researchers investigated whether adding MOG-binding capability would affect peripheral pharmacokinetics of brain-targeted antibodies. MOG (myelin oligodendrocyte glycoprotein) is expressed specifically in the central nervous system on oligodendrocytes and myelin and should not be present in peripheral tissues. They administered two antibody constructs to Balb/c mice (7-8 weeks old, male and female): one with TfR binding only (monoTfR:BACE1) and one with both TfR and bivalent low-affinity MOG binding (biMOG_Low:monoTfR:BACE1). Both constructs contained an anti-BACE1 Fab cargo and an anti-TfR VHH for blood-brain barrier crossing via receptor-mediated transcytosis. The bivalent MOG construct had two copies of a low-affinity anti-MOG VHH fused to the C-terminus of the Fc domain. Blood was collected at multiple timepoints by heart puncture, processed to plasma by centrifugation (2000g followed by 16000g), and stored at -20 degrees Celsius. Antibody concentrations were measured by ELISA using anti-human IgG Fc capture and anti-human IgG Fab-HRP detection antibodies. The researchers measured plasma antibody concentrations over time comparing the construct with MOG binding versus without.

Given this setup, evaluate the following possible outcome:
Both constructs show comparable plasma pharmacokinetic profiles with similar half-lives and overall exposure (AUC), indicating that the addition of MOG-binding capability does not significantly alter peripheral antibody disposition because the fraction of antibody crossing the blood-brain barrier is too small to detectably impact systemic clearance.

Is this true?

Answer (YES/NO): YES